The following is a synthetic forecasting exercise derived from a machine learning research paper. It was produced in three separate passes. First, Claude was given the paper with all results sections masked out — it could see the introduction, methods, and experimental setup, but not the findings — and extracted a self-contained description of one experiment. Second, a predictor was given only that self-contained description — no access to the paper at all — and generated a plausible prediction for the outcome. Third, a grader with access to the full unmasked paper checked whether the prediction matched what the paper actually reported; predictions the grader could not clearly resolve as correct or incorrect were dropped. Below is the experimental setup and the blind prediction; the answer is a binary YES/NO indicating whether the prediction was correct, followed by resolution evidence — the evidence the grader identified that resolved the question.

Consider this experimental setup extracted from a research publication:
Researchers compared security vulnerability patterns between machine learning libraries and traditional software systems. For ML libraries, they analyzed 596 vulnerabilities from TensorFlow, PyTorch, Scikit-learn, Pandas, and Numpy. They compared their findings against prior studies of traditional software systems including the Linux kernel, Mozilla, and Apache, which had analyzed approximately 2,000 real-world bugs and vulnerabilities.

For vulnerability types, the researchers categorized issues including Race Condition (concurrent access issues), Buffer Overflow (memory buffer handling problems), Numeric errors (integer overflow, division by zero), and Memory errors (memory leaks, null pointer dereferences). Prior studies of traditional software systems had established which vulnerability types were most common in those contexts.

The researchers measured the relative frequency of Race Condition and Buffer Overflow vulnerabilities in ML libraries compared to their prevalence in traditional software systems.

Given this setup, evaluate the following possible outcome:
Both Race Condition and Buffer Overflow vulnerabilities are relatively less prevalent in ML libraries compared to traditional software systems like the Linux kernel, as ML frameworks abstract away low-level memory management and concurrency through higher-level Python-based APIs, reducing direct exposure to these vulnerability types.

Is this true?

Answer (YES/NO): YES